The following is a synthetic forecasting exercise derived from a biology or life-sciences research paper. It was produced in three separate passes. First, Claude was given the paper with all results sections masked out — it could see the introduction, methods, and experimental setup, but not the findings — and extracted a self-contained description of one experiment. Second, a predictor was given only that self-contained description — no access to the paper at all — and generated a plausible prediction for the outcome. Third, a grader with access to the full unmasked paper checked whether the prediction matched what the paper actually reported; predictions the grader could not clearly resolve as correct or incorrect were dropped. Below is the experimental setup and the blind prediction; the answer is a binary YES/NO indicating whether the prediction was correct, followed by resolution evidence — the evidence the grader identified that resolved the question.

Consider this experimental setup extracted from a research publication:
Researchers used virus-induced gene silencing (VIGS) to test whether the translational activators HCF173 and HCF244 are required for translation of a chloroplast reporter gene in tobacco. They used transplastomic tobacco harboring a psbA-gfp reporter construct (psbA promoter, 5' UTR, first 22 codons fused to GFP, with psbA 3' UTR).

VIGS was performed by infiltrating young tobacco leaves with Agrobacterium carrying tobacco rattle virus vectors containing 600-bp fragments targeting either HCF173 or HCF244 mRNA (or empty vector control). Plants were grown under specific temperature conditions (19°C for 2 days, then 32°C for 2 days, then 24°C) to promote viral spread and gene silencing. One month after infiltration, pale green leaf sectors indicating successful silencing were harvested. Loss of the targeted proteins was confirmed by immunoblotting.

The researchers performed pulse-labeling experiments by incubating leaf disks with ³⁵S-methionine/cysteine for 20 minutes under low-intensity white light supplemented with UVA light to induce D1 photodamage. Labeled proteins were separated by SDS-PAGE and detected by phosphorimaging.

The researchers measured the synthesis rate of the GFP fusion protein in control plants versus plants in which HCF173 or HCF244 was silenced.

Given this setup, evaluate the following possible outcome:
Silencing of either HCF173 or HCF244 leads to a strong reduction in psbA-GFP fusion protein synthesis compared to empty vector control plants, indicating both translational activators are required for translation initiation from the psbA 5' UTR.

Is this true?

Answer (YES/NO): YES